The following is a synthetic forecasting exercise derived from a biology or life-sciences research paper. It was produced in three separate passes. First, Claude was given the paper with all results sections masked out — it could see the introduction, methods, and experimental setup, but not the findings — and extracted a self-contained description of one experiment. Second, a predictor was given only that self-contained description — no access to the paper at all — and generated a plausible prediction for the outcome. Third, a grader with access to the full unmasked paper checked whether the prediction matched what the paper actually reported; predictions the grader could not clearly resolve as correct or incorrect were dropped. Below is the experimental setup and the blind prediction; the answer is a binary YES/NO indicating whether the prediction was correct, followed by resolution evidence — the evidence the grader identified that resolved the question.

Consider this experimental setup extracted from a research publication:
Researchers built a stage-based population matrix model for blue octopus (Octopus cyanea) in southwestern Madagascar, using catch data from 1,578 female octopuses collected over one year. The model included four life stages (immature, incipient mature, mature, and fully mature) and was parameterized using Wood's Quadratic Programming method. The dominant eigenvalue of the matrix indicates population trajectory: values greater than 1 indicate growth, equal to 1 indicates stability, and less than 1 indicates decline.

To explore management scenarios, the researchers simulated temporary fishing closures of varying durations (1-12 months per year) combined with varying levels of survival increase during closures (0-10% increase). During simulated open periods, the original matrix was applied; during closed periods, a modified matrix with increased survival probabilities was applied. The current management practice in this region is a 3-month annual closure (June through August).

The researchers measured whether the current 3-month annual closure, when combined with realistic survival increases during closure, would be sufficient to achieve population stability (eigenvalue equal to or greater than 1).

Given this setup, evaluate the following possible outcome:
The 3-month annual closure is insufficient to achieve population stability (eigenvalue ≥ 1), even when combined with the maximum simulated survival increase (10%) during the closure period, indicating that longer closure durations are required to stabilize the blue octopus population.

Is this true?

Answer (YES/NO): NO